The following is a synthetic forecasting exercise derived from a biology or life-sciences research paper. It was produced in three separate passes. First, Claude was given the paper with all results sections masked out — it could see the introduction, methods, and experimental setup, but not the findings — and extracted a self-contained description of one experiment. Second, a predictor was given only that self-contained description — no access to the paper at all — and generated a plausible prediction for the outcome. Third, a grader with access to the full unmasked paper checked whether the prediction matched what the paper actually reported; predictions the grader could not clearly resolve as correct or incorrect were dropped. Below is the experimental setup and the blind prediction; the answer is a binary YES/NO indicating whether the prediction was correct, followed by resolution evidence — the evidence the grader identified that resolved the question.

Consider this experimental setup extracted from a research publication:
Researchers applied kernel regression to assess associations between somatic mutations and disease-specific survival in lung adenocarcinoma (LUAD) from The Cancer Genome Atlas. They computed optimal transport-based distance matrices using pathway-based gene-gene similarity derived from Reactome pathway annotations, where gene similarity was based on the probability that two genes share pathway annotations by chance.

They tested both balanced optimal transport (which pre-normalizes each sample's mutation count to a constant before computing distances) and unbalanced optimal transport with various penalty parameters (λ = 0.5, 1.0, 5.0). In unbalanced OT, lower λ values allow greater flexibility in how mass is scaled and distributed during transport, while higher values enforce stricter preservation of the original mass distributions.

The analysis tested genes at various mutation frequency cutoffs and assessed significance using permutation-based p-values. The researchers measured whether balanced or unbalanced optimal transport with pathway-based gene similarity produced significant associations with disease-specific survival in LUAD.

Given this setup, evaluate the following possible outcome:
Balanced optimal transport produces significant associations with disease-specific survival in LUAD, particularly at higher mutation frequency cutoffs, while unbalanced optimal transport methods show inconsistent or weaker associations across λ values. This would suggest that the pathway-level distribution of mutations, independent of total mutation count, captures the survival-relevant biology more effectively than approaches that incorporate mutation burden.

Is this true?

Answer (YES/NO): NO